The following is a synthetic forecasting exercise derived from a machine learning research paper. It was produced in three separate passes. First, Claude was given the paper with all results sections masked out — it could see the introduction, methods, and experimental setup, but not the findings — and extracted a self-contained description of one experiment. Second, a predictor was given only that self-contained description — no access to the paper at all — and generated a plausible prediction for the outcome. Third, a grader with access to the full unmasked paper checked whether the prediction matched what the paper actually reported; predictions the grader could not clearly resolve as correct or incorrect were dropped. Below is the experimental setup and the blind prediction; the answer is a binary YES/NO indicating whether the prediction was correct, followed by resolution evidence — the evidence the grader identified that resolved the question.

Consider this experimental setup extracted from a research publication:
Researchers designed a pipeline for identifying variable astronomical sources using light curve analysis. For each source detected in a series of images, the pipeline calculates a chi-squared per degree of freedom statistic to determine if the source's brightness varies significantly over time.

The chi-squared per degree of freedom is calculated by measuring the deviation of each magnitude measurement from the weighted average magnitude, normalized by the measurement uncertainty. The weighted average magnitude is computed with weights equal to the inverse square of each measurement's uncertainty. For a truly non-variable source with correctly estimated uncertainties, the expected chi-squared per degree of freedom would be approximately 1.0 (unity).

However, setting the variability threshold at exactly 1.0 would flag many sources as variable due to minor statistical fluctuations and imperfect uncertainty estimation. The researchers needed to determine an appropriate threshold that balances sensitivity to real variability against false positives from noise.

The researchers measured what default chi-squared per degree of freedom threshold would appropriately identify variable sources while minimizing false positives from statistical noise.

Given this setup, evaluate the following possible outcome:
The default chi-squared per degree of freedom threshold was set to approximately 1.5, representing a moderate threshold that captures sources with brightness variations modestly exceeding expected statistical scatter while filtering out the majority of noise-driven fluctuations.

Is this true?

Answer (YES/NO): NO